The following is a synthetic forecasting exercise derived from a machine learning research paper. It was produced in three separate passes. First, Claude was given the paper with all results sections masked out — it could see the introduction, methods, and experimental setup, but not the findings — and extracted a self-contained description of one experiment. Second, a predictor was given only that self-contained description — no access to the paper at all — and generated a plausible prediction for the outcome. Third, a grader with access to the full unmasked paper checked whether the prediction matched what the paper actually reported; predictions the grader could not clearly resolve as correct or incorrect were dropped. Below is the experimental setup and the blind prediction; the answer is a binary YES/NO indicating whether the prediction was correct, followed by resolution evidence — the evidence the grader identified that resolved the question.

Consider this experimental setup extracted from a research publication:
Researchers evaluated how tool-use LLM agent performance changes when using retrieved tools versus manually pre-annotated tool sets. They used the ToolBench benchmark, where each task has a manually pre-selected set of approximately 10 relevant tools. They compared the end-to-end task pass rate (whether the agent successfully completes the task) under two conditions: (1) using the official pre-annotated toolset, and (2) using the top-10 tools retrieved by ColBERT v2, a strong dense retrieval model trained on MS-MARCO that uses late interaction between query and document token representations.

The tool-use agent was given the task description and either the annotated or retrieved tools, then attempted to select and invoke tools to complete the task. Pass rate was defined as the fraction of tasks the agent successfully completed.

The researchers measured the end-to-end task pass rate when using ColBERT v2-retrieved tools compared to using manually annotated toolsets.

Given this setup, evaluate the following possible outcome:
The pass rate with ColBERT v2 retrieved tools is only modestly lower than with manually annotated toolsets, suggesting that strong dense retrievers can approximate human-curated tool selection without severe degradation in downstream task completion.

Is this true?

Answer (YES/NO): NO